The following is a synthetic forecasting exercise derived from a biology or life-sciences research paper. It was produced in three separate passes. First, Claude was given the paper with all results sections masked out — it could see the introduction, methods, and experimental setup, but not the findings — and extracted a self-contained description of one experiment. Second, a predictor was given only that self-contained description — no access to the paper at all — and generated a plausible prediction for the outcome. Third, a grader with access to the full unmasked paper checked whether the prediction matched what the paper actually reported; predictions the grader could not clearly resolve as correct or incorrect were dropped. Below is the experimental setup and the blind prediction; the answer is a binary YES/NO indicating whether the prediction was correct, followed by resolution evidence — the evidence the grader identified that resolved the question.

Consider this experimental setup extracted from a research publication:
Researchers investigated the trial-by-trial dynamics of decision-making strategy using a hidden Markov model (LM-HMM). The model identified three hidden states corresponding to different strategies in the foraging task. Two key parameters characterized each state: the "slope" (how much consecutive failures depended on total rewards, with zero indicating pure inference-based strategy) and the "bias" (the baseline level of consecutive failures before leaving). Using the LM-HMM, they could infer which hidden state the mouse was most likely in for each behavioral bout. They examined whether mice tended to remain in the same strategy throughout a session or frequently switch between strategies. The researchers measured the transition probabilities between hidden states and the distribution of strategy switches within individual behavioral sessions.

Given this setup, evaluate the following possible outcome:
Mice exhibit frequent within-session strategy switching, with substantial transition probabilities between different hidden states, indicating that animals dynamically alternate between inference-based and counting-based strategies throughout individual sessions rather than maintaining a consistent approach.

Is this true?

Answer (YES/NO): NO